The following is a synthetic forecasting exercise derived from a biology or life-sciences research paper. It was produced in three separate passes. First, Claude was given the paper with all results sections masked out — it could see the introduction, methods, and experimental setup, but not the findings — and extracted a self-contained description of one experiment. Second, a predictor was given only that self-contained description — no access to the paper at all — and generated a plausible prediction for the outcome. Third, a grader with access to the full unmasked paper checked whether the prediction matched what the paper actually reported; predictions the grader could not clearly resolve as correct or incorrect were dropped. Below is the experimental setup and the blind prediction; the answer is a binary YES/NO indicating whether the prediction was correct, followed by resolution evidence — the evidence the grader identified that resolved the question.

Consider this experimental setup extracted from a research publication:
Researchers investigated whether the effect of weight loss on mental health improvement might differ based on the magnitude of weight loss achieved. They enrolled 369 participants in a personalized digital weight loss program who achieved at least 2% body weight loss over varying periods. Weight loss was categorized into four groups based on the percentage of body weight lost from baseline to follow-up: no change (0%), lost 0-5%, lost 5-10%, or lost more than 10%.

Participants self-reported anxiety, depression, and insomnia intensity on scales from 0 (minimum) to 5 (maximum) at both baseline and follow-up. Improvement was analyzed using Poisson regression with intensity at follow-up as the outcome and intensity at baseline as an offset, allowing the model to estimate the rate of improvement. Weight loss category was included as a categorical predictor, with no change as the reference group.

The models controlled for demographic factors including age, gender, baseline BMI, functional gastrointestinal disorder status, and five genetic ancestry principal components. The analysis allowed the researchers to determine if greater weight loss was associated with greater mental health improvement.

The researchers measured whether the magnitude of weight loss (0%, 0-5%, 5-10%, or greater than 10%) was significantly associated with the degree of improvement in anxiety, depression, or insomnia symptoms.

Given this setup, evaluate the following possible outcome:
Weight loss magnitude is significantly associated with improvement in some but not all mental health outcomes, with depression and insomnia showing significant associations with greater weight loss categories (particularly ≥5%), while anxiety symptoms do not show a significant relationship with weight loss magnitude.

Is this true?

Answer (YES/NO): NO